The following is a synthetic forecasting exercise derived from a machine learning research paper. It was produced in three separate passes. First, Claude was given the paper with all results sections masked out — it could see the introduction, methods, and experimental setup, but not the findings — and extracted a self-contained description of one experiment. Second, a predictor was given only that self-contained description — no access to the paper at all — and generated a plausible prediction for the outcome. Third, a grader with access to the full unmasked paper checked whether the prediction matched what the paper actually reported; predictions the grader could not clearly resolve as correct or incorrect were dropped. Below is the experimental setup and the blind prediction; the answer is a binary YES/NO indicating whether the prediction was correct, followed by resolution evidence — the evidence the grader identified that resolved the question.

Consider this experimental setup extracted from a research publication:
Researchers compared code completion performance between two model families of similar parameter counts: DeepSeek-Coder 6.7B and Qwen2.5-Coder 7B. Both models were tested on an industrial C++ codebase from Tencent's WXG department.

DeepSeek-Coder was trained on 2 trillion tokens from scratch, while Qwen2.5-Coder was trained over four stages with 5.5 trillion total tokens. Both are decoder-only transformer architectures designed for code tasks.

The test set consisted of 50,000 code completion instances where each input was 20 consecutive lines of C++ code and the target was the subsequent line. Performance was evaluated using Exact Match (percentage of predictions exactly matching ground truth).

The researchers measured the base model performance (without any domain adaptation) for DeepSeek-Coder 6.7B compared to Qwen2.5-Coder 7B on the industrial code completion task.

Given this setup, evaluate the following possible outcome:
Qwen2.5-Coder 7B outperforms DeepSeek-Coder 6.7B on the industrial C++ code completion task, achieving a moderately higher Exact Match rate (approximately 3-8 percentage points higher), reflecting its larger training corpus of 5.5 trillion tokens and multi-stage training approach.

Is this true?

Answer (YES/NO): NO